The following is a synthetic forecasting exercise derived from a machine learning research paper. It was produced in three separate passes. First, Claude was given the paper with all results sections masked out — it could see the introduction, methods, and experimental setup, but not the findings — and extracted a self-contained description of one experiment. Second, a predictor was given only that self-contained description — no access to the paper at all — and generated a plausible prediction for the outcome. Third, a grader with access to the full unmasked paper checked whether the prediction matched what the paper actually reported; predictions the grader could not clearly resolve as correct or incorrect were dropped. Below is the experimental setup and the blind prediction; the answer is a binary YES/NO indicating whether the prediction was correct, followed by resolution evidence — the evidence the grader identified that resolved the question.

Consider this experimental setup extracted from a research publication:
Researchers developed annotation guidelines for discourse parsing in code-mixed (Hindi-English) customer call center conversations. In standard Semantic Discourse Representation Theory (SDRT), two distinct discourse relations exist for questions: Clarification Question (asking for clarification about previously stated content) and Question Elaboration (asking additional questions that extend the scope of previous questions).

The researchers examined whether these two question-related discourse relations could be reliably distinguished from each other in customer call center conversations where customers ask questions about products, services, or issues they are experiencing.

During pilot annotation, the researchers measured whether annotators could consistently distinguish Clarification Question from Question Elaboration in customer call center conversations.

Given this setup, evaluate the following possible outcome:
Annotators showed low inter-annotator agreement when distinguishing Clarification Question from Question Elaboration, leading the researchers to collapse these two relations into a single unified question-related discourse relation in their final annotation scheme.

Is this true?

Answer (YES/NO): NO